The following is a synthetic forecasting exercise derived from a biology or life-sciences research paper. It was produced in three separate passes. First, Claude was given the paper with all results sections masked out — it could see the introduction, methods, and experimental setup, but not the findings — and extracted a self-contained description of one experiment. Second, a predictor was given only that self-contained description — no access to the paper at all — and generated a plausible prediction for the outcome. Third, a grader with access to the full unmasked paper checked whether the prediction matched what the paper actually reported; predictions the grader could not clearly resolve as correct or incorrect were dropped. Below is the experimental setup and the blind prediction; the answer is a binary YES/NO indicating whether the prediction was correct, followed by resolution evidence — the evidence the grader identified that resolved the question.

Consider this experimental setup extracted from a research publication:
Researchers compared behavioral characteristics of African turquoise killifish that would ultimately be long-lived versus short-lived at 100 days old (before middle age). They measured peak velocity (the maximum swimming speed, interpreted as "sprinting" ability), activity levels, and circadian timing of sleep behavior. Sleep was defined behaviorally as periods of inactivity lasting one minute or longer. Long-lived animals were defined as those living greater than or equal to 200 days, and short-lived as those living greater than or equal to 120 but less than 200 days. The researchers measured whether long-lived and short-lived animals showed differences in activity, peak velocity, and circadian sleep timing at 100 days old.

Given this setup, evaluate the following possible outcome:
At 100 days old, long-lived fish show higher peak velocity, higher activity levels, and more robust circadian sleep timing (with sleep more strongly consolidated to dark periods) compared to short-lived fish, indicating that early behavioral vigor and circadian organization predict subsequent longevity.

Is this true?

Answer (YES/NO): YES